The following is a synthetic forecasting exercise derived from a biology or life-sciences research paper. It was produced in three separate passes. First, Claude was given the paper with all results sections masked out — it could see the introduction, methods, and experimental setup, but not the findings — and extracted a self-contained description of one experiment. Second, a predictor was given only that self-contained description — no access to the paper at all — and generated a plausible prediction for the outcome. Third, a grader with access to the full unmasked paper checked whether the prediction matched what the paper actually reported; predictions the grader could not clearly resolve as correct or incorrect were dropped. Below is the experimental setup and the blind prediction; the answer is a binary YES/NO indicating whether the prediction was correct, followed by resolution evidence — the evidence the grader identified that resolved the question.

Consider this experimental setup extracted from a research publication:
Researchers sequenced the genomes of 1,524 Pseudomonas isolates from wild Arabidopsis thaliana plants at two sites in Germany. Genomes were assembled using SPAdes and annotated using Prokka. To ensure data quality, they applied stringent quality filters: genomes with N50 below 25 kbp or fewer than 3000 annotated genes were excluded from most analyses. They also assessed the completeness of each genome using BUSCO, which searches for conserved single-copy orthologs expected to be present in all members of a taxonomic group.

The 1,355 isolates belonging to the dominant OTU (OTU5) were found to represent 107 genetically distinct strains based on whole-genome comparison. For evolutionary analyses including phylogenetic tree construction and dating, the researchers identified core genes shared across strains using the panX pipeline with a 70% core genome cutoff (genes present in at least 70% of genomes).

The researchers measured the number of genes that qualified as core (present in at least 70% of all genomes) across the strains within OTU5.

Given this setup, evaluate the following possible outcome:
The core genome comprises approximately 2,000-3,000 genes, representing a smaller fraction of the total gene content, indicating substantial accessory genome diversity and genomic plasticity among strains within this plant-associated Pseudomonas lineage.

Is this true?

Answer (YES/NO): NO